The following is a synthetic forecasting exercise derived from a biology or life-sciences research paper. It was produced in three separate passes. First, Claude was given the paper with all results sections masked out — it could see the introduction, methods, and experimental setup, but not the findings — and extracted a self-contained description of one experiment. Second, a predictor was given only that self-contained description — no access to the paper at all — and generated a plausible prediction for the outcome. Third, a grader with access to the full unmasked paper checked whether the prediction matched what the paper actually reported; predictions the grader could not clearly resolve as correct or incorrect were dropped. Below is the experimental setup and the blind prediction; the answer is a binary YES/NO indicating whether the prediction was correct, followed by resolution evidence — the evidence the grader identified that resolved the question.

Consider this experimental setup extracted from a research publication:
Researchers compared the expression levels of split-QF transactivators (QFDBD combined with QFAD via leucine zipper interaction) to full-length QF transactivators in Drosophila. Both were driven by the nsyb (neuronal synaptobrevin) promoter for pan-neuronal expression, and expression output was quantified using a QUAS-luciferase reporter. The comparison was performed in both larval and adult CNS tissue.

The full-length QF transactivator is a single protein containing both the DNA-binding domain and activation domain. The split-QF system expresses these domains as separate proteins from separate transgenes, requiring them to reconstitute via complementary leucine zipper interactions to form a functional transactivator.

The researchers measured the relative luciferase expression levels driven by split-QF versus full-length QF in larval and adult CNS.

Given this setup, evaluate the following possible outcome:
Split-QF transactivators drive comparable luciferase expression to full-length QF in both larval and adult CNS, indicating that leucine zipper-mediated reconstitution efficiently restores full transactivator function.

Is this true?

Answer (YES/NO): NO